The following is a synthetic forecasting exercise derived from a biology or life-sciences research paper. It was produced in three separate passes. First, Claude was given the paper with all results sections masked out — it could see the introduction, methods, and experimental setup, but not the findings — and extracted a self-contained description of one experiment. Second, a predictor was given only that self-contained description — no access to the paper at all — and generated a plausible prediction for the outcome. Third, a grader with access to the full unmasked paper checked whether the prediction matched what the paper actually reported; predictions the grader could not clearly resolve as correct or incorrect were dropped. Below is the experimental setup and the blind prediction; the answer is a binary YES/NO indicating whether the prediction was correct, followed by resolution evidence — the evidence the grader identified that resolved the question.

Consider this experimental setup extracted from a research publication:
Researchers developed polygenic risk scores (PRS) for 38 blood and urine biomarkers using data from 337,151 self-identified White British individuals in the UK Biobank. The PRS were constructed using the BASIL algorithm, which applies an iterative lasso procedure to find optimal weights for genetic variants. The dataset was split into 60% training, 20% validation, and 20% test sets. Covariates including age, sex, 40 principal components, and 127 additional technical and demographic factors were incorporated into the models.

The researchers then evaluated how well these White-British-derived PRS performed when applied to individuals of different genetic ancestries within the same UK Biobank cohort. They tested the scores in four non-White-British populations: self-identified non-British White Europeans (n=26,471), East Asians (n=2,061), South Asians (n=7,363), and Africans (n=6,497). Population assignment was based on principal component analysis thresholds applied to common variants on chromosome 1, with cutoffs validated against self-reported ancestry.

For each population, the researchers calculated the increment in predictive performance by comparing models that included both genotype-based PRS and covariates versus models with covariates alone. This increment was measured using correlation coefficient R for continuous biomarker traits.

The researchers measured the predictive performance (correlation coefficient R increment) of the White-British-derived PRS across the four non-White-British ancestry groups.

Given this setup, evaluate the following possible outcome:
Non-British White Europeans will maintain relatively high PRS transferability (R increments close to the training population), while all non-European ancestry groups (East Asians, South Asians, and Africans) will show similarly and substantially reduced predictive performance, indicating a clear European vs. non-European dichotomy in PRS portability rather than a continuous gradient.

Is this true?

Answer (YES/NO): NO